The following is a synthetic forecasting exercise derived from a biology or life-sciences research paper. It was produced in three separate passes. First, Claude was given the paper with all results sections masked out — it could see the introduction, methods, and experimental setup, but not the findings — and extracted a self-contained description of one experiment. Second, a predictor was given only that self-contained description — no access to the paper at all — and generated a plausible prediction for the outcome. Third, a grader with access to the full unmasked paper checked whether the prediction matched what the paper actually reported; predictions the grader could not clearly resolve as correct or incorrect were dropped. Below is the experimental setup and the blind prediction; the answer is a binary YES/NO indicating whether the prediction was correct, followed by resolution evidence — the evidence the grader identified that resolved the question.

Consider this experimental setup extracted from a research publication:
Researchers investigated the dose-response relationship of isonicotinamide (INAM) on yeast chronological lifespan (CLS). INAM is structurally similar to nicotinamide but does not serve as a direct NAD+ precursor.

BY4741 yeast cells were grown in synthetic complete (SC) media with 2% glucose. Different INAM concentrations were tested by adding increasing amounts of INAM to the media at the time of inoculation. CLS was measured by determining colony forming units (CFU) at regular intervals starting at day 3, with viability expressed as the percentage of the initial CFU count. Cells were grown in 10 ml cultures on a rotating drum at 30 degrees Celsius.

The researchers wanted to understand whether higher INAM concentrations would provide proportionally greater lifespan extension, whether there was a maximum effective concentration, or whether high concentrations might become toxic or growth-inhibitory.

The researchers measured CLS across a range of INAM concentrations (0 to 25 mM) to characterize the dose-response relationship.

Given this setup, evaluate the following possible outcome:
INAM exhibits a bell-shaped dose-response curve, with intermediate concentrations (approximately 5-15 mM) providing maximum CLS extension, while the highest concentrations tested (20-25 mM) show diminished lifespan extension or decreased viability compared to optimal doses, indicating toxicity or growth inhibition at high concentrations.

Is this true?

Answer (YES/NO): NO